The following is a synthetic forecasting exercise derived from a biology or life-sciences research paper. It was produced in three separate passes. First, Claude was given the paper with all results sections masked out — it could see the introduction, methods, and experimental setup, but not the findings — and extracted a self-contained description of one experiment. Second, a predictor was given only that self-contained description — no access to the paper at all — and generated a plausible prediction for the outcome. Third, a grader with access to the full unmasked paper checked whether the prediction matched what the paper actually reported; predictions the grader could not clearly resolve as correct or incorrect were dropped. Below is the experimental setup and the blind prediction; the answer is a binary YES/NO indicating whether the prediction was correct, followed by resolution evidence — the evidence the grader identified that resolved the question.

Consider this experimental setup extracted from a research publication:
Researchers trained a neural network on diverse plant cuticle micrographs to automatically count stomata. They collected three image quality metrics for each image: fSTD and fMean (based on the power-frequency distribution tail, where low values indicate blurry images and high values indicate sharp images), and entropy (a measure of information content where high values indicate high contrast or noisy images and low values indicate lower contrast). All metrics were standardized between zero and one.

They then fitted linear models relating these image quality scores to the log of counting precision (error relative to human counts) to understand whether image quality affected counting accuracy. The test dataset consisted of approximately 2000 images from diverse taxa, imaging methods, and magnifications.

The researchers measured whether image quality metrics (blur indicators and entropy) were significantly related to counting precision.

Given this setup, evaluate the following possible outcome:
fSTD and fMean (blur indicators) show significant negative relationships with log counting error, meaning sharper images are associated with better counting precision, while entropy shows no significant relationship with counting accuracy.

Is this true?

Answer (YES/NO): NO